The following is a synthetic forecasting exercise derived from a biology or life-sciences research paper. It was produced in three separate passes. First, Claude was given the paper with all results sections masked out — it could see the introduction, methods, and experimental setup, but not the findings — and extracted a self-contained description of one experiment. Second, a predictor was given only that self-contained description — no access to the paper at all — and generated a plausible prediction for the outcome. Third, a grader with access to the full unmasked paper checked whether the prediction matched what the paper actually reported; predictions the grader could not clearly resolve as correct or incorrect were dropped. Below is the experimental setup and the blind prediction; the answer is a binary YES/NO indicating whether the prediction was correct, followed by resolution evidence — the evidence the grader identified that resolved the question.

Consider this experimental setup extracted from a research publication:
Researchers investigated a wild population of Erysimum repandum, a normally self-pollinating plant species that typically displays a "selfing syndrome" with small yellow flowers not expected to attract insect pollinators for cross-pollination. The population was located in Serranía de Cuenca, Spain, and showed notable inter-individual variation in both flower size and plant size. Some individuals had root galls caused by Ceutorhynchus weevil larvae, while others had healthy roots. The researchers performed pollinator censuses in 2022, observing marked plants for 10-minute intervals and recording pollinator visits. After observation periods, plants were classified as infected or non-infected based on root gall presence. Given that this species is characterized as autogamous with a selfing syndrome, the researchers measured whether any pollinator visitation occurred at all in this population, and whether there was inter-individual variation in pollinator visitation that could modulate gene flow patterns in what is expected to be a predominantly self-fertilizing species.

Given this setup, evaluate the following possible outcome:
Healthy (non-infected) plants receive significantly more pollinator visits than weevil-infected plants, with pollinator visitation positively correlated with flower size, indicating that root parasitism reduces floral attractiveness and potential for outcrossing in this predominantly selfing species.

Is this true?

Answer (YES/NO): NO